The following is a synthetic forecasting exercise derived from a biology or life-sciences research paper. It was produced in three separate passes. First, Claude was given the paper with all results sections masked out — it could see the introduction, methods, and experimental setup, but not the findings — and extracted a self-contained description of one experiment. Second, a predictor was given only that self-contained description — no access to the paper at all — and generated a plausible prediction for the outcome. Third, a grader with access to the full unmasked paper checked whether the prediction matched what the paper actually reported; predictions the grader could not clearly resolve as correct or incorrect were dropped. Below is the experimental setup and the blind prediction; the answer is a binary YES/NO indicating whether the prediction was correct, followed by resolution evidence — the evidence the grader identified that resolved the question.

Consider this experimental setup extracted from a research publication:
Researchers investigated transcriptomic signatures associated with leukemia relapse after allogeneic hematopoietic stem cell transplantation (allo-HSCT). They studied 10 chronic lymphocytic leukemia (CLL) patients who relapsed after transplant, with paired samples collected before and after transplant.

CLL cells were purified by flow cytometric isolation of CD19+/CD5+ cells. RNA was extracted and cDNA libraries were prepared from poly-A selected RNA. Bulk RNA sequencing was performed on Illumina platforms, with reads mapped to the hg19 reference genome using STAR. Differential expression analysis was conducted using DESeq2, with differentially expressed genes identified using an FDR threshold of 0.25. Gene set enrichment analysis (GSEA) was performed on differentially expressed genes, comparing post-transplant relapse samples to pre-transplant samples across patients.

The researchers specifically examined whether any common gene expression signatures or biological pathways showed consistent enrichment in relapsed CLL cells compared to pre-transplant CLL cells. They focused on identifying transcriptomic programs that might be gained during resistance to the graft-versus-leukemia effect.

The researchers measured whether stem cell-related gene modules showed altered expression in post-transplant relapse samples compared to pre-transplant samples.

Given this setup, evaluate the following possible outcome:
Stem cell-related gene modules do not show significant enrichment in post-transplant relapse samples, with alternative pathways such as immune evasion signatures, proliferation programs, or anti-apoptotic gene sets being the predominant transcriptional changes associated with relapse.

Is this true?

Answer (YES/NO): NO